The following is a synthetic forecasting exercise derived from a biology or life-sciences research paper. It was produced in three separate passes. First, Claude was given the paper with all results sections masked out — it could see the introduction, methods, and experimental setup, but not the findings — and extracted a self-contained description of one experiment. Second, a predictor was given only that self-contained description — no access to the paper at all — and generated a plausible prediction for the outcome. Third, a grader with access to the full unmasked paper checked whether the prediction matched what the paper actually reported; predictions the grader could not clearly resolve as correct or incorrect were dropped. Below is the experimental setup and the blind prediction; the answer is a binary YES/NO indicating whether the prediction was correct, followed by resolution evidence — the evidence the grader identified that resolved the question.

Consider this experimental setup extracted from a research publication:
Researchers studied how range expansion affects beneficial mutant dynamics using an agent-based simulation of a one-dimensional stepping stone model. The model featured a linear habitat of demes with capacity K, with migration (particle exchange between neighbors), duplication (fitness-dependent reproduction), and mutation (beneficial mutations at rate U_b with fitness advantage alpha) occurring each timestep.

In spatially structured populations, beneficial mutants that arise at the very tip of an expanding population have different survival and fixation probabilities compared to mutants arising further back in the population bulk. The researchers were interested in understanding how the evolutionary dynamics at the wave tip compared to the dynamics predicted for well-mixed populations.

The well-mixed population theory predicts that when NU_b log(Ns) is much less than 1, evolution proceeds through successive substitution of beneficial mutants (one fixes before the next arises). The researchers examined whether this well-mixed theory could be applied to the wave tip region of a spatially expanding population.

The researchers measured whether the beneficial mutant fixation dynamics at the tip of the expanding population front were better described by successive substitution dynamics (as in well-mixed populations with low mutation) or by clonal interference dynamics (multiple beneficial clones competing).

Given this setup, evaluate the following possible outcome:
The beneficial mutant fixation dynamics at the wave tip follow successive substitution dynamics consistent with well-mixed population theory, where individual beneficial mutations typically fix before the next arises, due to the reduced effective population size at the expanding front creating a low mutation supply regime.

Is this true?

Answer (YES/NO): YES